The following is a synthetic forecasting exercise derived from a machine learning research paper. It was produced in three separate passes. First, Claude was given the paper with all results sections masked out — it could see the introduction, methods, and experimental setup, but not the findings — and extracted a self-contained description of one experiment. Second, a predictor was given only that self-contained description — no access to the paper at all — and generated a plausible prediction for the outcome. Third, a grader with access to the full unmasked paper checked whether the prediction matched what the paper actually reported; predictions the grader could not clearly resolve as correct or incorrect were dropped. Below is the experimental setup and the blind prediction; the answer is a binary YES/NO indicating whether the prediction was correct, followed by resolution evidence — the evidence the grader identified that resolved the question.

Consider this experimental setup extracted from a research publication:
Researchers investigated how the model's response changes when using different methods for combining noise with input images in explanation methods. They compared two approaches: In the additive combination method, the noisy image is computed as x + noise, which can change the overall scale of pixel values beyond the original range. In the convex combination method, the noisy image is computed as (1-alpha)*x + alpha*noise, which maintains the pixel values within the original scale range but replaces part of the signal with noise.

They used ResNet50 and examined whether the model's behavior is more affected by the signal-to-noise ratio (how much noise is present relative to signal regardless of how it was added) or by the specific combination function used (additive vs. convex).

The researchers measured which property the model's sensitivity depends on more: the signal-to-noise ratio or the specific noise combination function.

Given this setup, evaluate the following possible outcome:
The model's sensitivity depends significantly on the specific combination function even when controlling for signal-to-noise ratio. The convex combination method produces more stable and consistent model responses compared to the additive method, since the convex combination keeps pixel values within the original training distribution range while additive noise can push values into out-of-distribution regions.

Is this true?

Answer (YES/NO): NO